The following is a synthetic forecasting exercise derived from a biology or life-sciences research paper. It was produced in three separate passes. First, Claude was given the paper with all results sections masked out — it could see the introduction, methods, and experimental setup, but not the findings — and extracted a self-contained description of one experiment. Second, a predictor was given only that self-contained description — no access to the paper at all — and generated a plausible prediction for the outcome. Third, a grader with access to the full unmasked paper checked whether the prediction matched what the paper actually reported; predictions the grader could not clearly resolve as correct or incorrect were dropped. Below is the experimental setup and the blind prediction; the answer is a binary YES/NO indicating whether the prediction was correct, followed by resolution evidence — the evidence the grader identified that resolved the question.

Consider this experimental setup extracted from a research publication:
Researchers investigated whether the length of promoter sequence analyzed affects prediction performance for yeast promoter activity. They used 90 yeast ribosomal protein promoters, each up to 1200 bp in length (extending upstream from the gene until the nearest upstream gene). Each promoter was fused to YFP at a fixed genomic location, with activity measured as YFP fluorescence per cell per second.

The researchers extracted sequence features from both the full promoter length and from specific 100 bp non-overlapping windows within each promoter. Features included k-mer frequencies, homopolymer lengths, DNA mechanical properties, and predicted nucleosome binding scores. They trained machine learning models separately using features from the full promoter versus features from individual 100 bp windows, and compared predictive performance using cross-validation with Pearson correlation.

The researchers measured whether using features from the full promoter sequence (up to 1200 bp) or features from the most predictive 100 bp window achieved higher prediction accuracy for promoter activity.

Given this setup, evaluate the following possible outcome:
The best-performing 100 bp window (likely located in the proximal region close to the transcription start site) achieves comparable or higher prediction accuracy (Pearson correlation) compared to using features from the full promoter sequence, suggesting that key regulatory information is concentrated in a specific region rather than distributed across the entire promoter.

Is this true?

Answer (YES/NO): YES